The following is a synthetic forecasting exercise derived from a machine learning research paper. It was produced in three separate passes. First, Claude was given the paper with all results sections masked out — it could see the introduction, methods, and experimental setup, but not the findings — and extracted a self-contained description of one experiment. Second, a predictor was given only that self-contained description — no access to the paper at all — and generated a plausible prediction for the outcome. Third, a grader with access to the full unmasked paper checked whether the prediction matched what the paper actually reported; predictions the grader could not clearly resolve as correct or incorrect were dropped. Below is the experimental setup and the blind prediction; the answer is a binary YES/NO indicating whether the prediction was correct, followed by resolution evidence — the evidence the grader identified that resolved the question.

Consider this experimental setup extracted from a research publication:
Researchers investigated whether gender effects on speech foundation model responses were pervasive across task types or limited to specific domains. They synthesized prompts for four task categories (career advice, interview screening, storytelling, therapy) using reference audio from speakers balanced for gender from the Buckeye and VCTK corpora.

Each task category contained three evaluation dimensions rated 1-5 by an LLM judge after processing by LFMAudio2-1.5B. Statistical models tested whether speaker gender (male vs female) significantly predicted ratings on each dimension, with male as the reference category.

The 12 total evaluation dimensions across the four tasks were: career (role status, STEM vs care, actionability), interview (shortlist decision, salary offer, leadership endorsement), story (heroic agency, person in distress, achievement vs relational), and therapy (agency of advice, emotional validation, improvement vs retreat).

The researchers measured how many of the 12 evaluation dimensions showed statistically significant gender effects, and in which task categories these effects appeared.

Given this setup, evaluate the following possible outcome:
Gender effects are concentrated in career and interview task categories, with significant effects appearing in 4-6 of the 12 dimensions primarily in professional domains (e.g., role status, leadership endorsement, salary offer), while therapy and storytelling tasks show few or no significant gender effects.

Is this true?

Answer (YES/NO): NO